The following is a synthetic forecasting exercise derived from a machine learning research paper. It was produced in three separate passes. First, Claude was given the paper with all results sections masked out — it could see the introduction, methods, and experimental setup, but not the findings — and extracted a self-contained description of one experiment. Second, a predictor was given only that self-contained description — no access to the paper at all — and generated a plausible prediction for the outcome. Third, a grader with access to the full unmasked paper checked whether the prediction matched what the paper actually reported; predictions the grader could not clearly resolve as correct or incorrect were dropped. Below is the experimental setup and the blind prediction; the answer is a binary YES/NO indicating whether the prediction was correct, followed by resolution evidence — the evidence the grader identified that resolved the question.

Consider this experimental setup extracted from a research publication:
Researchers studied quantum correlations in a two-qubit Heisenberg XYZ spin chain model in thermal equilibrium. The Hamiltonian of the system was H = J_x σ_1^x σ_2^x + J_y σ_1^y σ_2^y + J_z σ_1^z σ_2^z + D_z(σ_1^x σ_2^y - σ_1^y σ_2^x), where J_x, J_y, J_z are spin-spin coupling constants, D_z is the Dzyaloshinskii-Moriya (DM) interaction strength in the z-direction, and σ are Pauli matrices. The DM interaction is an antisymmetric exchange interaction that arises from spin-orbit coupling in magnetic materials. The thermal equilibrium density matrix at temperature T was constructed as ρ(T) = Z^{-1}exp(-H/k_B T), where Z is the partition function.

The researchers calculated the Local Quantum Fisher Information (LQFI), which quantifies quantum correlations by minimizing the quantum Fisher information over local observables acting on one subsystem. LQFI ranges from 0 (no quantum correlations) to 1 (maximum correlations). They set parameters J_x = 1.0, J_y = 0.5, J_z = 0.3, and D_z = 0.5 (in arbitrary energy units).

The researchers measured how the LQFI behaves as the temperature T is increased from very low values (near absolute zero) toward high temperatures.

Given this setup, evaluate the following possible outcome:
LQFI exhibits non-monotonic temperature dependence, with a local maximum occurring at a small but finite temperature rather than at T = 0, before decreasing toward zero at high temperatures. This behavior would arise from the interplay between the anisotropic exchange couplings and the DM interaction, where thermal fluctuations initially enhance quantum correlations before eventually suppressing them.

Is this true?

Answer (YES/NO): NO